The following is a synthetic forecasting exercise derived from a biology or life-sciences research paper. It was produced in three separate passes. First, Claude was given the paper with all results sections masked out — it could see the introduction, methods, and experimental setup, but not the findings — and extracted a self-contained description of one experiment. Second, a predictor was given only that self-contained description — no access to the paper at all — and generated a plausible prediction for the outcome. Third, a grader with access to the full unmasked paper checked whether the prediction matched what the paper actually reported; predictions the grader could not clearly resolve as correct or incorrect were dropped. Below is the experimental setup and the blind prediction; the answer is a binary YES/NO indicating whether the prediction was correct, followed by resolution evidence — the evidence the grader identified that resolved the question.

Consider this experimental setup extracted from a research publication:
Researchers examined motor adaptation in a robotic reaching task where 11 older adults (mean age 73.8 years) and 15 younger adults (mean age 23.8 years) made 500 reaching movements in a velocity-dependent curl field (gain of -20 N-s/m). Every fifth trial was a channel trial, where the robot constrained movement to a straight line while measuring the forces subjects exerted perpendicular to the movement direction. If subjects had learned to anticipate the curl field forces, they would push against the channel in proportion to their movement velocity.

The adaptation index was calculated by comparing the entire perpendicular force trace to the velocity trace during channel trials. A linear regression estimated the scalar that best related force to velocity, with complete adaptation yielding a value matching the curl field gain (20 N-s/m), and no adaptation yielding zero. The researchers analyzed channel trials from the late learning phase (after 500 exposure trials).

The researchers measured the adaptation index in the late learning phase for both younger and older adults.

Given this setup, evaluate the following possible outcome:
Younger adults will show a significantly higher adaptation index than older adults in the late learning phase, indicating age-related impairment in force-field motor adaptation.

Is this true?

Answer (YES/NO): YES